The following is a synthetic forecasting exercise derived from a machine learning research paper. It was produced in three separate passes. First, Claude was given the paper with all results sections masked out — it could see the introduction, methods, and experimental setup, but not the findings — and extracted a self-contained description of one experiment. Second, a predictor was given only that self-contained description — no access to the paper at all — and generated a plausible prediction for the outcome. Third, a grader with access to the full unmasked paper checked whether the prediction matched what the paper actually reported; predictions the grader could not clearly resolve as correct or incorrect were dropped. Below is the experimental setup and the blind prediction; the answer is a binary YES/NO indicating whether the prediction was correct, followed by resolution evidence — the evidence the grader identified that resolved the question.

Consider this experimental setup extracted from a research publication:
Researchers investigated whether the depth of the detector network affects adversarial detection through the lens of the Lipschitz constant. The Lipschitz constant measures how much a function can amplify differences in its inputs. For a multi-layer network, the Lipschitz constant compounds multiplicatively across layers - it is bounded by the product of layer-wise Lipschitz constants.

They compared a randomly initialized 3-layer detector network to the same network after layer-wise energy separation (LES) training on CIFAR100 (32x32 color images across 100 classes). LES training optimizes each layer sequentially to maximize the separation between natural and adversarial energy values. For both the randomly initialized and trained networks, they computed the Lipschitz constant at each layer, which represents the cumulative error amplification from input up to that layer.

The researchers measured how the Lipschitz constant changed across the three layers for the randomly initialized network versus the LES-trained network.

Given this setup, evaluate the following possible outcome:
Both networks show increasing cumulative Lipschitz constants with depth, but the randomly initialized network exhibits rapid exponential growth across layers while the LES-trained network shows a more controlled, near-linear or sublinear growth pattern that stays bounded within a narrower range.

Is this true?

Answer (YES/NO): NO